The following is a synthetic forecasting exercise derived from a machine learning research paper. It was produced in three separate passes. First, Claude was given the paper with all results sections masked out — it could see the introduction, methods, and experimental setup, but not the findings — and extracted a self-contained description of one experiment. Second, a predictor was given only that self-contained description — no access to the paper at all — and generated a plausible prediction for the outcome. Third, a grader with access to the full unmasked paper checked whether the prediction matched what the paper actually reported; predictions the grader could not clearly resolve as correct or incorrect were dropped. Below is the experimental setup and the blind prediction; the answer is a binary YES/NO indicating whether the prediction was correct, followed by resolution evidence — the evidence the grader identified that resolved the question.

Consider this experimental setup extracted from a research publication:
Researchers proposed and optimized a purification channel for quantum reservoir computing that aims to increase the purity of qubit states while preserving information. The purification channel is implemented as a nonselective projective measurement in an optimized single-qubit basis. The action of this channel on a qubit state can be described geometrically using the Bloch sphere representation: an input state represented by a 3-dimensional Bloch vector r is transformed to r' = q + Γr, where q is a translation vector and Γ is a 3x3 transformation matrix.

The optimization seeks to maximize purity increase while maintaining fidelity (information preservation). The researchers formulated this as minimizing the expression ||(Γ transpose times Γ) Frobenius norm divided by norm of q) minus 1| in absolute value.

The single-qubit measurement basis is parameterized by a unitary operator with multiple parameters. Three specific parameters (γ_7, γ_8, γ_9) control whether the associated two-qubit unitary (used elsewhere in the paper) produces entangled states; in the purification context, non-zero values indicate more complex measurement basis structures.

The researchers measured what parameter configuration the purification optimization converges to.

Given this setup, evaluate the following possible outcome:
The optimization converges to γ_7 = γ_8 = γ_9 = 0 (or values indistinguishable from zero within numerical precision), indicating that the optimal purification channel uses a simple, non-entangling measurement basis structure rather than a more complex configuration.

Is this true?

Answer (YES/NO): NO